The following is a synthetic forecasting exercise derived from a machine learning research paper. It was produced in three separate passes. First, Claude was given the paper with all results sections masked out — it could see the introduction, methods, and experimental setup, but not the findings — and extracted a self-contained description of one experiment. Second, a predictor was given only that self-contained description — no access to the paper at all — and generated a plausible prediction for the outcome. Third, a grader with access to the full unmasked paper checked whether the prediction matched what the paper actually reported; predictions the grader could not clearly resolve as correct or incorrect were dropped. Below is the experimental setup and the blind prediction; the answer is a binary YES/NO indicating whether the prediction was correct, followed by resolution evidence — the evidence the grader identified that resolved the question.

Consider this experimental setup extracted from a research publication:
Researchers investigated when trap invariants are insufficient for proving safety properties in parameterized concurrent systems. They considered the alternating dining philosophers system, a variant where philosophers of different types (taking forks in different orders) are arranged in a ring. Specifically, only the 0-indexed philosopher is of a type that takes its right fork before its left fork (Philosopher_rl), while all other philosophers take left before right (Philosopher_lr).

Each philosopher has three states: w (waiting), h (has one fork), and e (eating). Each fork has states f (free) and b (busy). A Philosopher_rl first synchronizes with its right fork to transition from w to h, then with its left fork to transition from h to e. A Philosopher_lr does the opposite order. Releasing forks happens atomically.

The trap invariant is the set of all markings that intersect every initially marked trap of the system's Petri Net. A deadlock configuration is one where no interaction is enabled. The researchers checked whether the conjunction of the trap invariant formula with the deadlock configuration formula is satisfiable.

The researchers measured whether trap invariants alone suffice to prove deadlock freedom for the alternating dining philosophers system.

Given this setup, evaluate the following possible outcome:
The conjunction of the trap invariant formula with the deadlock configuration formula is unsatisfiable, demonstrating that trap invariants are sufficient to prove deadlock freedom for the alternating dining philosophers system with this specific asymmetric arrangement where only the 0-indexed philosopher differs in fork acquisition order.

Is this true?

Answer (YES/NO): NO